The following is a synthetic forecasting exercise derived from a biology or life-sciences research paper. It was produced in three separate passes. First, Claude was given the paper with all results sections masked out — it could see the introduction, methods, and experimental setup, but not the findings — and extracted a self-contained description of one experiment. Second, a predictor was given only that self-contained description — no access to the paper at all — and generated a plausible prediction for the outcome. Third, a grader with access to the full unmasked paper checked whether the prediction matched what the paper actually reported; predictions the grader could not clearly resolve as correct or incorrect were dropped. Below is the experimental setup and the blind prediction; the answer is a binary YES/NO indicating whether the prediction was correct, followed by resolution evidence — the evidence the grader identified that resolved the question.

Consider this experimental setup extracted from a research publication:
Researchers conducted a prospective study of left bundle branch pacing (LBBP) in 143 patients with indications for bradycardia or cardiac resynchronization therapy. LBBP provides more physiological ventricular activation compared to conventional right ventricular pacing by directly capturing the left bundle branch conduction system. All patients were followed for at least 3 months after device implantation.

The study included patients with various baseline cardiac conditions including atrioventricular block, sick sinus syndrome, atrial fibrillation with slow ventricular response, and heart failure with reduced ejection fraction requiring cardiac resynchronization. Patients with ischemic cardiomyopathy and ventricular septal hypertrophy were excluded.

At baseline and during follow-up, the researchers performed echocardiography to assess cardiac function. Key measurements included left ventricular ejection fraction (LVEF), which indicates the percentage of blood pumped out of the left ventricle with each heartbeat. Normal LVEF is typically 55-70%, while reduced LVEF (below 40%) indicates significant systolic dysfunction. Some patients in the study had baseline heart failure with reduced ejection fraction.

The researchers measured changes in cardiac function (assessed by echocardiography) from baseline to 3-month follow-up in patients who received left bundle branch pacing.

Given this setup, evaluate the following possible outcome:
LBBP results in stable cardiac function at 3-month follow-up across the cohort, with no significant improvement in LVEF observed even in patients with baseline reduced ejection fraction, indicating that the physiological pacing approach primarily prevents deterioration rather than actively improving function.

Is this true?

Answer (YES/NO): NO